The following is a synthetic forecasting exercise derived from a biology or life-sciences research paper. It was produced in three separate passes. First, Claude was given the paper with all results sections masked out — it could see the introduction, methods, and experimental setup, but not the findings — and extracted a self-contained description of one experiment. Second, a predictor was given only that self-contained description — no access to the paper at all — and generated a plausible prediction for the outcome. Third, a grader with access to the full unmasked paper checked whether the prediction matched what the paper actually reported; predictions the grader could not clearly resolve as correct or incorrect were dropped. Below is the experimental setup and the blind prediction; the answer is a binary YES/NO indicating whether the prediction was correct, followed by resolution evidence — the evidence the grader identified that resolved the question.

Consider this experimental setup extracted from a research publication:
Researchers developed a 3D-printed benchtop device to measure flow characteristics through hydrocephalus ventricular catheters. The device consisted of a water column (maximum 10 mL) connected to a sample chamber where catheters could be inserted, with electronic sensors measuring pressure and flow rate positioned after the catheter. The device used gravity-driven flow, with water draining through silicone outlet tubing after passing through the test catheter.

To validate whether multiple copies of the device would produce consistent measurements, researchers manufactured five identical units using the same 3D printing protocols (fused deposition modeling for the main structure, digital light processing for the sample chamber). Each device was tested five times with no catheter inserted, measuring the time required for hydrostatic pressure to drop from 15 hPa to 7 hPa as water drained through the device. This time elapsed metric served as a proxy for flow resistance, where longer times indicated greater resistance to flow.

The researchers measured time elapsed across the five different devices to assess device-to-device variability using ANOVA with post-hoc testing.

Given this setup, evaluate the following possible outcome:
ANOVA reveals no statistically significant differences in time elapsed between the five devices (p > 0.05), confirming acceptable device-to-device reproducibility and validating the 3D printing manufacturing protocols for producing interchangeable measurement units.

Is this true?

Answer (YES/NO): NO